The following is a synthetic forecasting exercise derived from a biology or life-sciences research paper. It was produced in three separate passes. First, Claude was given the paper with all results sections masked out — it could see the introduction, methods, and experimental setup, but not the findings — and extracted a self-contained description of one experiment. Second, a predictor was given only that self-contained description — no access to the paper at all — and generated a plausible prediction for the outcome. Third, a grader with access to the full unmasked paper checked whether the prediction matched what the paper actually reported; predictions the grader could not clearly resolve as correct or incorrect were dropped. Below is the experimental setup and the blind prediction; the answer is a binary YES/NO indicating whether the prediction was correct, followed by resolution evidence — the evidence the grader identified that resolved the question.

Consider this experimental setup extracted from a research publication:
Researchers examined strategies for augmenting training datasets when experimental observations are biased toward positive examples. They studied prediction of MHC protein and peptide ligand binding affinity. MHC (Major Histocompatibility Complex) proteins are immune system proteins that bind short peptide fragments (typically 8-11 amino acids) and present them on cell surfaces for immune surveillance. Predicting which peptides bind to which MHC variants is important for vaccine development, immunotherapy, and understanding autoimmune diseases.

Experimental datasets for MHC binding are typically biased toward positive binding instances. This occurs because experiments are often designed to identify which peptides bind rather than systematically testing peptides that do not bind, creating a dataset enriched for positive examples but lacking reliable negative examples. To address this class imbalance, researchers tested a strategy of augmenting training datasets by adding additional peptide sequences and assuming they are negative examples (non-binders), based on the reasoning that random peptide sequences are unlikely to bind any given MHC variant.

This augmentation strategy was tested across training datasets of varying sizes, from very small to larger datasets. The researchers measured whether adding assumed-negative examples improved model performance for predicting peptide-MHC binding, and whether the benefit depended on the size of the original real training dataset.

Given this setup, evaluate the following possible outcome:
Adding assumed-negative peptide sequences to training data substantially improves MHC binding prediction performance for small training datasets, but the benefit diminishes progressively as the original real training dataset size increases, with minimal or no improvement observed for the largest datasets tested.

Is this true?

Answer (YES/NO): NO